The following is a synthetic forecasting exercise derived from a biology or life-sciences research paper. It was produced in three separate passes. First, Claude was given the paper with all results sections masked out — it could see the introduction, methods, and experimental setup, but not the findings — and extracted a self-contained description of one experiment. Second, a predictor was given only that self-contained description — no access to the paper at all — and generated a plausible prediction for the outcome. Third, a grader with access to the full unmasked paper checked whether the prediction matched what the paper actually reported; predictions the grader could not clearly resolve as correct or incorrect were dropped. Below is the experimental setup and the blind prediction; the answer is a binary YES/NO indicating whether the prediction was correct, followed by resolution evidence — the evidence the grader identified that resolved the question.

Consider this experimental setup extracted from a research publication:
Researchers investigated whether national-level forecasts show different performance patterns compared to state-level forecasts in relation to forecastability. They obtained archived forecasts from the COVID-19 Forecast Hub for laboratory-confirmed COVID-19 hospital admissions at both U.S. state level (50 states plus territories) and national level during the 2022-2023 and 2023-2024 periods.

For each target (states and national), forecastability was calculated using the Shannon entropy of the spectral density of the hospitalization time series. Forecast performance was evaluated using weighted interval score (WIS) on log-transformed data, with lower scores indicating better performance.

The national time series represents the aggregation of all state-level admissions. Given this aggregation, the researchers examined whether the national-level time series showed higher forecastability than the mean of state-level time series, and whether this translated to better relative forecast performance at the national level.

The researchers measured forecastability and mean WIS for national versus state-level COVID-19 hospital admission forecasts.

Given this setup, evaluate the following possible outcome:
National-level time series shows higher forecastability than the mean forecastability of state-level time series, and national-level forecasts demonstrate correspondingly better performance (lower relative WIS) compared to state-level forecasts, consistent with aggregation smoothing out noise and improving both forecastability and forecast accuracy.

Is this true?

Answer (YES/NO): YES